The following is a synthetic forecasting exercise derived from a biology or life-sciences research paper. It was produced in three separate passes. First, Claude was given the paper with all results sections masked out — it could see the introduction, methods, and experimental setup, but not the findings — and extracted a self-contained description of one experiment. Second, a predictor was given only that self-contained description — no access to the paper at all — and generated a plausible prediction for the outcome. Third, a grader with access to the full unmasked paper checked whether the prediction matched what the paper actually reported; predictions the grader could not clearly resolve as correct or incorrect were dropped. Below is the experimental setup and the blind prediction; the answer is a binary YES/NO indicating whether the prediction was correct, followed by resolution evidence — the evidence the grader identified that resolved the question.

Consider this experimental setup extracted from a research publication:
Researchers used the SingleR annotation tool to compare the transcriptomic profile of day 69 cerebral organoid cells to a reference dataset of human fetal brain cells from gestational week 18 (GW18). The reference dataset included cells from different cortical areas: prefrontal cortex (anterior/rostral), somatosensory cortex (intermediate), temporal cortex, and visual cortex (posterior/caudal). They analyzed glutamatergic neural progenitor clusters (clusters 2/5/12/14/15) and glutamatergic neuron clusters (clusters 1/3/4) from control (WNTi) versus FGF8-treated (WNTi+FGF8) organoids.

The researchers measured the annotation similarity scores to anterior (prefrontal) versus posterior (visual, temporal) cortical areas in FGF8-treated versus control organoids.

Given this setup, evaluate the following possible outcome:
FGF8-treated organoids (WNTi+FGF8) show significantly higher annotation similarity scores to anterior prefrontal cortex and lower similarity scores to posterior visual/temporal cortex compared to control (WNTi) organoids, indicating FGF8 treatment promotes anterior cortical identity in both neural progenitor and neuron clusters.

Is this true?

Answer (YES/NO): NO